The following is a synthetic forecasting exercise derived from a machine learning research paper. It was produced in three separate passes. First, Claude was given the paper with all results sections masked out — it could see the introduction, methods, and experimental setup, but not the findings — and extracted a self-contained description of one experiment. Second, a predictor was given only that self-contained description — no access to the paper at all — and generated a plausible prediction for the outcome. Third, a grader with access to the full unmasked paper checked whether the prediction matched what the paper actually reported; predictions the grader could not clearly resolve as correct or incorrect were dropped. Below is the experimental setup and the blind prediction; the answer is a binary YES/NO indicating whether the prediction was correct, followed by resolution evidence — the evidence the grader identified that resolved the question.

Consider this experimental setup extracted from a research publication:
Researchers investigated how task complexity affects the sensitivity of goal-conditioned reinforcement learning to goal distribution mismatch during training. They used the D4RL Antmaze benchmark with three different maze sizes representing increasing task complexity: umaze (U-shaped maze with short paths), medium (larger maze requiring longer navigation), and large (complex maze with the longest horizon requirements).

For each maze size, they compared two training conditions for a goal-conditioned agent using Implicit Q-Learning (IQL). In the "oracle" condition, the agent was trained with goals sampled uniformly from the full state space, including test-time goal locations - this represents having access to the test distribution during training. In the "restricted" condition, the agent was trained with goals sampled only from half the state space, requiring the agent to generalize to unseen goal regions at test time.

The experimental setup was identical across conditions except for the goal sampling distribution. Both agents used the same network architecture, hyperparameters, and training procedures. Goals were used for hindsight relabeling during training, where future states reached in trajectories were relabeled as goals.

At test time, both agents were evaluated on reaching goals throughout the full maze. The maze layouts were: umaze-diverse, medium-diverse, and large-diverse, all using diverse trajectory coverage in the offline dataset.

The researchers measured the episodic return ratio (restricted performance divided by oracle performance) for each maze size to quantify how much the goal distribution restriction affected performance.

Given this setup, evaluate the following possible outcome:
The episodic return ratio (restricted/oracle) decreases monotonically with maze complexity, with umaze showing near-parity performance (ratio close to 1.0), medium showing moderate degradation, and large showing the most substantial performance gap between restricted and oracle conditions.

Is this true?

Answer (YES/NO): YES